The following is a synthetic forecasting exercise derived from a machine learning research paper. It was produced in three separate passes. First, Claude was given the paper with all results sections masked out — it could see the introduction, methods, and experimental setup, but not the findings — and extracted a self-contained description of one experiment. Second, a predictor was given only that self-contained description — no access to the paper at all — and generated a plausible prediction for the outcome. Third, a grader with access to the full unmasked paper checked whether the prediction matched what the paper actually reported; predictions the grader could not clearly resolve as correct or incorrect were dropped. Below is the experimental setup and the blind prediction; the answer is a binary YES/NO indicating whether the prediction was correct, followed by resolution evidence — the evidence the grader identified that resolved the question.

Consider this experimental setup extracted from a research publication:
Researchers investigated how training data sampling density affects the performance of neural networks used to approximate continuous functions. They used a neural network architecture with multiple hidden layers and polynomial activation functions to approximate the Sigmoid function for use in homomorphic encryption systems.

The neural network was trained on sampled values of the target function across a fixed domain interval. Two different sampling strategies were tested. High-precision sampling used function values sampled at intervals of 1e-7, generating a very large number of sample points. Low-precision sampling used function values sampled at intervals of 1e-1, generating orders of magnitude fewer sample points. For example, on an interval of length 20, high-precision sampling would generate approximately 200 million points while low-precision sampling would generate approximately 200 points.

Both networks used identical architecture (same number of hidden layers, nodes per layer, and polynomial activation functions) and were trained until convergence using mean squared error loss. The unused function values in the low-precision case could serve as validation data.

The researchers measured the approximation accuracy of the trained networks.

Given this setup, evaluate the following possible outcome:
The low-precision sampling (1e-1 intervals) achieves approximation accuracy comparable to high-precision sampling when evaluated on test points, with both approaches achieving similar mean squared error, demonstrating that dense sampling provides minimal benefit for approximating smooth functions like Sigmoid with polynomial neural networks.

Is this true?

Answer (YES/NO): YES